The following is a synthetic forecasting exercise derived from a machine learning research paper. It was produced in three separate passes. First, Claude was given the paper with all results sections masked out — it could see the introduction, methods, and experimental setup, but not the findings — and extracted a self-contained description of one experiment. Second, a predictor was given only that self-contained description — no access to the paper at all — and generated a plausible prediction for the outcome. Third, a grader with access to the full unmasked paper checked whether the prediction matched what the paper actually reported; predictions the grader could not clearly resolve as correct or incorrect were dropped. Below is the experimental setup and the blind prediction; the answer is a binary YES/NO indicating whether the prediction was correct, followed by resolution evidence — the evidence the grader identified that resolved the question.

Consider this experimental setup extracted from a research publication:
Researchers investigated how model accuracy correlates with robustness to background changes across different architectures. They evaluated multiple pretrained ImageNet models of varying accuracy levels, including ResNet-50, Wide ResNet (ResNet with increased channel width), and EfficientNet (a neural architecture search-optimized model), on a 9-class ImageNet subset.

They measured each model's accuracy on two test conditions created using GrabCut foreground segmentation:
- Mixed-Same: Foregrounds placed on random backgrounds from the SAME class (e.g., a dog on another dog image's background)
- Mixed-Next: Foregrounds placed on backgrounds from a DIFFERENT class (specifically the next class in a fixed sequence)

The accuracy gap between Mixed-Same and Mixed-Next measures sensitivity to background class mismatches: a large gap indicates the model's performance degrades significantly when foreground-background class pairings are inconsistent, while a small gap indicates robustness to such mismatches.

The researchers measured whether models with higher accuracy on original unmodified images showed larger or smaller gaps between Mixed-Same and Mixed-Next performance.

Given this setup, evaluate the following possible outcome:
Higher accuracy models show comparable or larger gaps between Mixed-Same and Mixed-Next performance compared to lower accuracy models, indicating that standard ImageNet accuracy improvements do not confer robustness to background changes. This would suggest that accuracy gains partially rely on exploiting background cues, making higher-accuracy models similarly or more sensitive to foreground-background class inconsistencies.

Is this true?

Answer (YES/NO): NO